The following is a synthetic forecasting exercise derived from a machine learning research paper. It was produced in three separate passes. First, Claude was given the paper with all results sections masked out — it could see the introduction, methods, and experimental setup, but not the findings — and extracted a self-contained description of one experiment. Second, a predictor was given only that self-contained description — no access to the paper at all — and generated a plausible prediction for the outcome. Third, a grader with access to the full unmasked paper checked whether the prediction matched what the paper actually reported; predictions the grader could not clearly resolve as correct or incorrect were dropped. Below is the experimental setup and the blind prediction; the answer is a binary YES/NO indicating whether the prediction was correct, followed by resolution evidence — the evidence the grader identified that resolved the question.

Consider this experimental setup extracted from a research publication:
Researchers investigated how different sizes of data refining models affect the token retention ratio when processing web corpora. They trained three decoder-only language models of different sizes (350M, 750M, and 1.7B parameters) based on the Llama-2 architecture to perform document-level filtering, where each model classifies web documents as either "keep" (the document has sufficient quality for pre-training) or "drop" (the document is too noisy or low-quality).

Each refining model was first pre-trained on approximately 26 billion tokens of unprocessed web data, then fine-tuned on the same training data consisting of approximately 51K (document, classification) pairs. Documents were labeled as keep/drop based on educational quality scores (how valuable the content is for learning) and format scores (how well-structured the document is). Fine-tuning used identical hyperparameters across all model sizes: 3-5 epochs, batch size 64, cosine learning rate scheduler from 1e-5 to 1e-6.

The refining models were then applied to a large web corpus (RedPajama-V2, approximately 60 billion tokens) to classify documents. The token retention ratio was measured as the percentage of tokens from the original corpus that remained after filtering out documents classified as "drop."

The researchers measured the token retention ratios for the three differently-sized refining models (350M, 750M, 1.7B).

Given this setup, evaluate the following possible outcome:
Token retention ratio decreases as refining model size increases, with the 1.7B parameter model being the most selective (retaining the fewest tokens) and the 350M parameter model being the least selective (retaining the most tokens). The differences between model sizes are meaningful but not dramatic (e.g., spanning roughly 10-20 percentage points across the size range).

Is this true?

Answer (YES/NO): NO